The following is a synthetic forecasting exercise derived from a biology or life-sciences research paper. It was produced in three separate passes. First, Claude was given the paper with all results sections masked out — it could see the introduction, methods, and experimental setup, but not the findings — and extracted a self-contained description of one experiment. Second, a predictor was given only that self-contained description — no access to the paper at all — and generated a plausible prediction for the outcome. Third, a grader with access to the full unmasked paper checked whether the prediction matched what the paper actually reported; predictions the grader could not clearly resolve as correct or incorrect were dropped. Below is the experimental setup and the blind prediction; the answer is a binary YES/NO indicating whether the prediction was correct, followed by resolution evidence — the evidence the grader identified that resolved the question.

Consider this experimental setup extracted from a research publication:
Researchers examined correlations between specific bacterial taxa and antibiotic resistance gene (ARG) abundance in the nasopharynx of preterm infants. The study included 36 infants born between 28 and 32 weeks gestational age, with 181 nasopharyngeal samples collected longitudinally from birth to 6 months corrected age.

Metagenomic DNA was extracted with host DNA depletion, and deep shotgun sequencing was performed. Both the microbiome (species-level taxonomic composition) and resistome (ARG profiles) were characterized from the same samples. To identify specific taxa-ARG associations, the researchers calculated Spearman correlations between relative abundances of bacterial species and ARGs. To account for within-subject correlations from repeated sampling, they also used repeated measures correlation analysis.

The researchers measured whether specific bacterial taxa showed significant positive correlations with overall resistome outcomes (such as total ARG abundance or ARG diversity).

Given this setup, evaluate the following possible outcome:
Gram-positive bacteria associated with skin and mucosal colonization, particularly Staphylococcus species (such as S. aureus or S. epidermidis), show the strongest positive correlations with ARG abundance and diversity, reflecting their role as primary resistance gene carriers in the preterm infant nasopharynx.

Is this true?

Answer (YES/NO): NO